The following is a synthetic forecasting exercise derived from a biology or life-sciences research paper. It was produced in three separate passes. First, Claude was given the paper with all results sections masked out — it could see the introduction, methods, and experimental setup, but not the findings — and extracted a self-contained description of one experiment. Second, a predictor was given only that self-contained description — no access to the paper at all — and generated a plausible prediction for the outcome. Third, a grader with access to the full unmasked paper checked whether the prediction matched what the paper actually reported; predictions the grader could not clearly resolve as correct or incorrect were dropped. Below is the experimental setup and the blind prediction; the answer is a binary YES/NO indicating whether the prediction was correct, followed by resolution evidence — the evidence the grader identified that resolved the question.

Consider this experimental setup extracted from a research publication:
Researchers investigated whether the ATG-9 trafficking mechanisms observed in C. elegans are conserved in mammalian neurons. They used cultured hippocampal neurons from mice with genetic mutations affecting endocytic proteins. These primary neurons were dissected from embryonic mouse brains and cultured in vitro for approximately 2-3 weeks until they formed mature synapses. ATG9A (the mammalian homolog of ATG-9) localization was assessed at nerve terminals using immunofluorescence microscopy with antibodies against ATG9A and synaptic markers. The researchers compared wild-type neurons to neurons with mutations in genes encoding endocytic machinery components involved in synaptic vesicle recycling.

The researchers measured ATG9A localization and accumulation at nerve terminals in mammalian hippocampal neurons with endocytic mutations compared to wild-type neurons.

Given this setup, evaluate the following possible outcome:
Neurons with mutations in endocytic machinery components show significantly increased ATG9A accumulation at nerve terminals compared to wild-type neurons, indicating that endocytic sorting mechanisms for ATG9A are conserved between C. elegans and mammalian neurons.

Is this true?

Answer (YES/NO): YES